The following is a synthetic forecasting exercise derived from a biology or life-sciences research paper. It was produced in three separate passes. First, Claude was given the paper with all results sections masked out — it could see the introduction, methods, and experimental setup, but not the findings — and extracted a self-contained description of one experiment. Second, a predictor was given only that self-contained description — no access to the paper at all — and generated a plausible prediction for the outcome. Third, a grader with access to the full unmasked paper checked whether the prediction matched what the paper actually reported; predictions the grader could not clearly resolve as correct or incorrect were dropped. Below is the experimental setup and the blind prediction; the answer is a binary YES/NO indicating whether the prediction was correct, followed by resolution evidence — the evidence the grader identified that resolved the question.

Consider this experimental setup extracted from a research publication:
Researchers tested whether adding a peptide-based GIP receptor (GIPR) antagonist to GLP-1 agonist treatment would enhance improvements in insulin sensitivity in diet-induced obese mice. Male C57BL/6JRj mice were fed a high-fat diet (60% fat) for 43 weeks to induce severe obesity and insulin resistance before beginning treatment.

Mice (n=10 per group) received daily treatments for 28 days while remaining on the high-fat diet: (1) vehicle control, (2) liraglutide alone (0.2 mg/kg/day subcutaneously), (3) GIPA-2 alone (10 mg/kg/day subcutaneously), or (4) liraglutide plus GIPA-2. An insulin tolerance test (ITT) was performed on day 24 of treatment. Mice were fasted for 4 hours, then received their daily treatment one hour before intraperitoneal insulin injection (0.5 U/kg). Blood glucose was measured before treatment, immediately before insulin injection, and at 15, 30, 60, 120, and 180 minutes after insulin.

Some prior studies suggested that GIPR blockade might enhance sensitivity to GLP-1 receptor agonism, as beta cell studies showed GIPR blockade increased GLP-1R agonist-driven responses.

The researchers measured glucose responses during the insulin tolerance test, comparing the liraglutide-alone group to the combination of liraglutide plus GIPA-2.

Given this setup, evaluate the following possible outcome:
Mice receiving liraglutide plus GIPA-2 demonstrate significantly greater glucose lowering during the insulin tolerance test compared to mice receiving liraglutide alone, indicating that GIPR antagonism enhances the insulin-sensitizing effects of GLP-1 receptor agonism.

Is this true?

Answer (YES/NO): NO